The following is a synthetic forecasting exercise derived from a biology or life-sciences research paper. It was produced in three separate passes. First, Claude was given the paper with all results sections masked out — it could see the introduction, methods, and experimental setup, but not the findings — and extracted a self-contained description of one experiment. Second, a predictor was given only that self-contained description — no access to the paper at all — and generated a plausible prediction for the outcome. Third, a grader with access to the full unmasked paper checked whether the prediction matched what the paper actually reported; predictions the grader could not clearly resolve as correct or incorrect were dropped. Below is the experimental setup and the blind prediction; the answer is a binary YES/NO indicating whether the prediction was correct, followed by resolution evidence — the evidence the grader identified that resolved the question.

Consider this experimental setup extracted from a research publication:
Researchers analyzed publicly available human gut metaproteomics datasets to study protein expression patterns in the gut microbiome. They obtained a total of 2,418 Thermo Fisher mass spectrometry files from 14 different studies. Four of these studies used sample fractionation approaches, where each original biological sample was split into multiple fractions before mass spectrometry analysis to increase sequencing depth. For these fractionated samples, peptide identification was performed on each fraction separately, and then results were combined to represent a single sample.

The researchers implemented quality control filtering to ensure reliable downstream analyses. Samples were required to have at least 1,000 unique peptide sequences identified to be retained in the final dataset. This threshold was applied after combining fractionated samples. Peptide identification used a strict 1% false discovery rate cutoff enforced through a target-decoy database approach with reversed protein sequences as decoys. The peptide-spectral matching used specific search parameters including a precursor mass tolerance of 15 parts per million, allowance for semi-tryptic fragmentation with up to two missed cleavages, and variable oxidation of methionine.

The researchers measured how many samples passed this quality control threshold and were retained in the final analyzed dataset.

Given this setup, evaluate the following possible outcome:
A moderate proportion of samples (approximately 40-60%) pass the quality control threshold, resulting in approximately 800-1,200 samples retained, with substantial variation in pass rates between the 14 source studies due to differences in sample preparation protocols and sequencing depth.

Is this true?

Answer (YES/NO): NO